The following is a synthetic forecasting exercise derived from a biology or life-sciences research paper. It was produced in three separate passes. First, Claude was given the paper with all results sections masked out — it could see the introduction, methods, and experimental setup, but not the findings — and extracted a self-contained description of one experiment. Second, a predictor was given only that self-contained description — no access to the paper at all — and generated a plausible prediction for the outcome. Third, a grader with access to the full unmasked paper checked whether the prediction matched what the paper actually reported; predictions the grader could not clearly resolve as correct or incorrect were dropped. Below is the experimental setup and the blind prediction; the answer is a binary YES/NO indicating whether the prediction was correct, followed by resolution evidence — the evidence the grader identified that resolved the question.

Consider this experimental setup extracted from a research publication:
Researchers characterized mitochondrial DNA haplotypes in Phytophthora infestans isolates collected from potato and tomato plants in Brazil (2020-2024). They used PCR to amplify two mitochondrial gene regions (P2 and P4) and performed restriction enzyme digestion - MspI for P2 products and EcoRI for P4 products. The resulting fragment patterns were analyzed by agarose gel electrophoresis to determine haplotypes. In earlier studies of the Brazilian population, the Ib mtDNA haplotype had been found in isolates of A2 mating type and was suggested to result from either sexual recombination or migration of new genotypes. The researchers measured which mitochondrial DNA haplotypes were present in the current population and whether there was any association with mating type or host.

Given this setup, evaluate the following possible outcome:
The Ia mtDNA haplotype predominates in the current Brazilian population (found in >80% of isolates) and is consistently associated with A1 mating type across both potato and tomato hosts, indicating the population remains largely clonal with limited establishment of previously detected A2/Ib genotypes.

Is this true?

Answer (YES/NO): NO